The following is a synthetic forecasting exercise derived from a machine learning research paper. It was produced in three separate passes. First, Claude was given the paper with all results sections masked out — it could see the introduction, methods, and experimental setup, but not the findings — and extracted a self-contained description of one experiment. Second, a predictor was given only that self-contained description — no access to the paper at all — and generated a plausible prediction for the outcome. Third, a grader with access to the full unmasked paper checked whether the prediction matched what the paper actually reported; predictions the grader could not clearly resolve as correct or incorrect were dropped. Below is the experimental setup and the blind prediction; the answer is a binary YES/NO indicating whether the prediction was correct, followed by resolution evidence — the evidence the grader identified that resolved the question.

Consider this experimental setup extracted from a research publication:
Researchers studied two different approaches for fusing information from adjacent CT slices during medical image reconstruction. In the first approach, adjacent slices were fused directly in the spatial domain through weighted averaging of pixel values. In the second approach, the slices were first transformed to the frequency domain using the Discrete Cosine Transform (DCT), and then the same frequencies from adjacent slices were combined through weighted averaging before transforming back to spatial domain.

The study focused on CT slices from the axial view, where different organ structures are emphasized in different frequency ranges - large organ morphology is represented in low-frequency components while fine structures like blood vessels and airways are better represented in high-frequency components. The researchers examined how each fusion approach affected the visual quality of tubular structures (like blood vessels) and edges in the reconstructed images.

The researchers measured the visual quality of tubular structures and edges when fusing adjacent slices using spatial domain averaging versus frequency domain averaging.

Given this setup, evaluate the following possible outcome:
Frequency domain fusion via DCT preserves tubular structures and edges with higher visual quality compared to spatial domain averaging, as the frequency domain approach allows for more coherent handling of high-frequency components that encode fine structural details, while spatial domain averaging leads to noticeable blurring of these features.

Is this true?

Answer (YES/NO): YES